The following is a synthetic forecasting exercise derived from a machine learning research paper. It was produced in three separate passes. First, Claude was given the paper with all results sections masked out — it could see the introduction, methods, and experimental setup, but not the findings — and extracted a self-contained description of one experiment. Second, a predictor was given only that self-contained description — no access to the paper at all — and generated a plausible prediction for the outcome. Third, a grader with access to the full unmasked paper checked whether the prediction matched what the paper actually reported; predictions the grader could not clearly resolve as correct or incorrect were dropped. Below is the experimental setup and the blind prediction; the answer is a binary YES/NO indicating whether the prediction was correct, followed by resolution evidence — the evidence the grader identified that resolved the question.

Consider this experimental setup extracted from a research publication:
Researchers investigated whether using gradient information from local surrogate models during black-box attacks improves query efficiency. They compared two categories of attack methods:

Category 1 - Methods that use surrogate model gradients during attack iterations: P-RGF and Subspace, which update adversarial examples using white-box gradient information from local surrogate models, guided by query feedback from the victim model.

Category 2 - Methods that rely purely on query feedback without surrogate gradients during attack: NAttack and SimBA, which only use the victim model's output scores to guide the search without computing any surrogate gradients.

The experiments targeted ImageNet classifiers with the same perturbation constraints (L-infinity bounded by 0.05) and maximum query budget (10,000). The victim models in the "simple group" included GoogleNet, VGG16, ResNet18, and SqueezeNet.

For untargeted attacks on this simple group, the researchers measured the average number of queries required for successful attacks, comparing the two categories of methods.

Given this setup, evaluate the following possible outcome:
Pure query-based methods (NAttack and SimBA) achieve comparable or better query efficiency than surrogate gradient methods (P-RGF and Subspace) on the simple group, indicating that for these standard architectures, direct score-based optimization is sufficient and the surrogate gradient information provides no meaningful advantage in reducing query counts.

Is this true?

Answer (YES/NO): YES